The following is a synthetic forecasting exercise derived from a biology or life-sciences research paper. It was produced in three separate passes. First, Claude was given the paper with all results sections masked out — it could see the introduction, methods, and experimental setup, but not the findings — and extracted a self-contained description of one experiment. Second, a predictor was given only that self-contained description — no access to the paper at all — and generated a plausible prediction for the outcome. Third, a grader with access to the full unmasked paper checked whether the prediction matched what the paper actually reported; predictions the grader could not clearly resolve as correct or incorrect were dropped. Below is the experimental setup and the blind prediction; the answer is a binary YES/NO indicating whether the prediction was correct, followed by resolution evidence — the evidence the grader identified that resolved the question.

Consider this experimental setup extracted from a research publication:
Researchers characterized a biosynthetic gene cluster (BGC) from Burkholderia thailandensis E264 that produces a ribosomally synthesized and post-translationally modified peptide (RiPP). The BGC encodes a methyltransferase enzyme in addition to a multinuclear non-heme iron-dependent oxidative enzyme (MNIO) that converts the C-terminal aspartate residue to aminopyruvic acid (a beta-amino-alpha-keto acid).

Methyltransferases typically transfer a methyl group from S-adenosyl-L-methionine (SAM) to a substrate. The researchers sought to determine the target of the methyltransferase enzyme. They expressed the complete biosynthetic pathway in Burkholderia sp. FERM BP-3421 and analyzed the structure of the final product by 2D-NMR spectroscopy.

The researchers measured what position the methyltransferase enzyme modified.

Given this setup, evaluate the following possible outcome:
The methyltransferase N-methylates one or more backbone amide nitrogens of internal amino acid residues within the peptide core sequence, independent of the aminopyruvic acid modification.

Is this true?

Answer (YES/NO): NO